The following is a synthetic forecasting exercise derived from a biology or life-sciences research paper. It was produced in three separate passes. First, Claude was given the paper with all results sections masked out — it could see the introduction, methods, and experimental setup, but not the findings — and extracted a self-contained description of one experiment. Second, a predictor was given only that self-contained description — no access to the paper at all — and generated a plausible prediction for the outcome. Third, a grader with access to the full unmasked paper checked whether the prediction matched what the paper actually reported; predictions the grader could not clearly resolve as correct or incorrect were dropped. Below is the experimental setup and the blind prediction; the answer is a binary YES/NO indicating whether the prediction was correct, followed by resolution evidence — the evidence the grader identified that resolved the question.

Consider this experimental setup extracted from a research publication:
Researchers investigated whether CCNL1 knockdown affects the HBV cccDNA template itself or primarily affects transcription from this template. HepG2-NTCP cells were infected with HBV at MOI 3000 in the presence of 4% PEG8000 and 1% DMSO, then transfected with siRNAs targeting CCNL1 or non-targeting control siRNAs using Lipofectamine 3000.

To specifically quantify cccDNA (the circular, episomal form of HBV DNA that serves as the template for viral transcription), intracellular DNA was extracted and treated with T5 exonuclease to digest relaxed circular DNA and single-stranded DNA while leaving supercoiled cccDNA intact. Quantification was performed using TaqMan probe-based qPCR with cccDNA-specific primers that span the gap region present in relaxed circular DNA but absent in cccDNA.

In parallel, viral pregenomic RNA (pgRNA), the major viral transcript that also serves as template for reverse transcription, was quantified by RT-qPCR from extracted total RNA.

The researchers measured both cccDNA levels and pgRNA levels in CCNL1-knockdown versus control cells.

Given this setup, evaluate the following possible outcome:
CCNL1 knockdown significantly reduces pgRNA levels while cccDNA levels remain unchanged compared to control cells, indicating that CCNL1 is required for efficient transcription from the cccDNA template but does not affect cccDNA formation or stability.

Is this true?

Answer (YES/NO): YES